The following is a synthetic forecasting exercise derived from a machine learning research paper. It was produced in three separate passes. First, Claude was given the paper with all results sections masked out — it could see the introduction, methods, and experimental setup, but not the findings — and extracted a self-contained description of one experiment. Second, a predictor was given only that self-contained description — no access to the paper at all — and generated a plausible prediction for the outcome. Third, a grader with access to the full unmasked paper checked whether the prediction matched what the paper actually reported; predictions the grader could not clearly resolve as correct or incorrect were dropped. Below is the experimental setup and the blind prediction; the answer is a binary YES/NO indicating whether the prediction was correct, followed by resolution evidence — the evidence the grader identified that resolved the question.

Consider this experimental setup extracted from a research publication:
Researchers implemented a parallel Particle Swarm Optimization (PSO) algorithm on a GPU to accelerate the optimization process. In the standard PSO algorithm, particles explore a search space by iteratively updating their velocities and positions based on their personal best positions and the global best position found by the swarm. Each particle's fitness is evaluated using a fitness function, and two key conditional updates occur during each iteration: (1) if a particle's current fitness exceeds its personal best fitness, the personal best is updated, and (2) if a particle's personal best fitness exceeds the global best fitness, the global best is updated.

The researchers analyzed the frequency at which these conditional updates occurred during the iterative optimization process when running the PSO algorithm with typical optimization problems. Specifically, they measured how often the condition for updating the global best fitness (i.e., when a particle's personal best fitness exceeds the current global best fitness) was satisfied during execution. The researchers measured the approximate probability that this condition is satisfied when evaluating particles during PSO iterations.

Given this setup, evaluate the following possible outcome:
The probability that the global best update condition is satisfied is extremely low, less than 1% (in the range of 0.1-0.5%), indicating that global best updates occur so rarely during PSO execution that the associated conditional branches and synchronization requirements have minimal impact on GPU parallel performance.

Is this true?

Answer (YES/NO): NO